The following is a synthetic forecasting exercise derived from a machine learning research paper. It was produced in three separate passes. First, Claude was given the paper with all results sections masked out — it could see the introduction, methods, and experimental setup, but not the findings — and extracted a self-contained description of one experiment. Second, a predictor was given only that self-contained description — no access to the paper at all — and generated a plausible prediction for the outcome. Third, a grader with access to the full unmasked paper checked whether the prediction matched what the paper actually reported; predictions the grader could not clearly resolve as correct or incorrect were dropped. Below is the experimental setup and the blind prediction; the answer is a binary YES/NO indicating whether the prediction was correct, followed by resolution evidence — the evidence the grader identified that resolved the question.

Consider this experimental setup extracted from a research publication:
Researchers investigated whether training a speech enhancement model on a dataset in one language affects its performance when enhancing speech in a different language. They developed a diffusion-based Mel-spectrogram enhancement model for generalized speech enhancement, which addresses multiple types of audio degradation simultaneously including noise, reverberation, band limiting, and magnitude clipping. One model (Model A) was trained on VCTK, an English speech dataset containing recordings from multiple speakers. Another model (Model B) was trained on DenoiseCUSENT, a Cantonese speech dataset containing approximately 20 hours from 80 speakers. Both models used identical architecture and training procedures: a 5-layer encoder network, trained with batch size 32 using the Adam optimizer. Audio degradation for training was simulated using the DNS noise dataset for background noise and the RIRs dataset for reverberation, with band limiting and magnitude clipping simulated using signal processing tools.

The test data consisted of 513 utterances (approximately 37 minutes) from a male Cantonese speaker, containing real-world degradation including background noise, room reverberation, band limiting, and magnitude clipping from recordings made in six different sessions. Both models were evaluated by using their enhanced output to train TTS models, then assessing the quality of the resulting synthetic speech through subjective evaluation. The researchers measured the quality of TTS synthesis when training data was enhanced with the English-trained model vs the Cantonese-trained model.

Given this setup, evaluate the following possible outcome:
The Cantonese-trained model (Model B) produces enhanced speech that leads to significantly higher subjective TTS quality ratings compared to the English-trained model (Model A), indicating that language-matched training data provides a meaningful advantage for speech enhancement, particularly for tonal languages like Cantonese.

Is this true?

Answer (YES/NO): NO